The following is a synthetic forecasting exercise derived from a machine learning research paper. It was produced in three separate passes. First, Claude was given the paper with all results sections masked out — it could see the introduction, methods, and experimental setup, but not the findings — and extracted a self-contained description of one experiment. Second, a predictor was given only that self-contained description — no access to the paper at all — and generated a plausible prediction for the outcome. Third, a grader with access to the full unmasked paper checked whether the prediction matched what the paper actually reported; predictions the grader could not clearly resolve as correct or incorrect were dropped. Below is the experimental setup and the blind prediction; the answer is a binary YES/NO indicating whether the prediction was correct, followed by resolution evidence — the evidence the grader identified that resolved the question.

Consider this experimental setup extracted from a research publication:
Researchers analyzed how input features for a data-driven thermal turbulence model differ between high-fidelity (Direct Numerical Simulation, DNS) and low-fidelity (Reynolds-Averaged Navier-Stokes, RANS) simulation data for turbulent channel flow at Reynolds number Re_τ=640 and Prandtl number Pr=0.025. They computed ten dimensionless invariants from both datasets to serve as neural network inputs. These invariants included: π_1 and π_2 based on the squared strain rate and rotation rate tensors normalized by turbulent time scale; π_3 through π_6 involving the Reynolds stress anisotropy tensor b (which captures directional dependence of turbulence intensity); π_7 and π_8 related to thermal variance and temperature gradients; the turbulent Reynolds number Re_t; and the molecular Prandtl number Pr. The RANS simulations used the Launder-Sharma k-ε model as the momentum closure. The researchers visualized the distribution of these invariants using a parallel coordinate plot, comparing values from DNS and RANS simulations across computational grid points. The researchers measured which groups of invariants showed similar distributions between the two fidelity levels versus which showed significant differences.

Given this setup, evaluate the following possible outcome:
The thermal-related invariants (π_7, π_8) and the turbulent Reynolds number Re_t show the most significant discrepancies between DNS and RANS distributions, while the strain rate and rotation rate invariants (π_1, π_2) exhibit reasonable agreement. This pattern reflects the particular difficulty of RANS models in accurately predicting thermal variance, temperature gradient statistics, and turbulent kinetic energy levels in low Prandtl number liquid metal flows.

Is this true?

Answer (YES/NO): NO